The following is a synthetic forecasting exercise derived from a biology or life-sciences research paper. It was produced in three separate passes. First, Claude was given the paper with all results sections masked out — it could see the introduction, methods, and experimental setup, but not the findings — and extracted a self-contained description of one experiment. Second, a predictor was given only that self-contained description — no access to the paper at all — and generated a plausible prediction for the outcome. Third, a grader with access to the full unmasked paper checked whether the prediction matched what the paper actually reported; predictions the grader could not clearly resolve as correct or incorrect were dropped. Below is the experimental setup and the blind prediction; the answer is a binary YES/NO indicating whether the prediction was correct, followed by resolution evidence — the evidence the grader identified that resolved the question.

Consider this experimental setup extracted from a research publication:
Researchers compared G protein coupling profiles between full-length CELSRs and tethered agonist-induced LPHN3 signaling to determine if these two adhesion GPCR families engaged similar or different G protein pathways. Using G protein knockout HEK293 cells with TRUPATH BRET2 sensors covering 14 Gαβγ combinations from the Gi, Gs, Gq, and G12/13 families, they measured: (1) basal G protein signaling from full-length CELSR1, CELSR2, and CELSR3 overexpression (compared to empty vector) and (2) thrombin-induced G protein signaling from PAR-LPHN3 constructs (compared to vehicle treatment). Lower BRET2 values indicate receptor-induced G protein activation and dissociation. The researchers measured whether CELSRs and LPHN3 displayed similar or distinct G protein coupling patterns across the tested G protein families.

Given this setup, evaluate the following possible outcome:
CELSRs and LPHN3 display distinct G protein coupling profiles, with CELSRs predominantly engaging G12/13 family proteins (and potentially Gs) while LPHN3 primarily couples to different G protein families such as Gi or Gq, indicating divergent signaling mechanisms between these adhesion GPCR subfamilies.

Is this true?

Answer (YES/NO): NO